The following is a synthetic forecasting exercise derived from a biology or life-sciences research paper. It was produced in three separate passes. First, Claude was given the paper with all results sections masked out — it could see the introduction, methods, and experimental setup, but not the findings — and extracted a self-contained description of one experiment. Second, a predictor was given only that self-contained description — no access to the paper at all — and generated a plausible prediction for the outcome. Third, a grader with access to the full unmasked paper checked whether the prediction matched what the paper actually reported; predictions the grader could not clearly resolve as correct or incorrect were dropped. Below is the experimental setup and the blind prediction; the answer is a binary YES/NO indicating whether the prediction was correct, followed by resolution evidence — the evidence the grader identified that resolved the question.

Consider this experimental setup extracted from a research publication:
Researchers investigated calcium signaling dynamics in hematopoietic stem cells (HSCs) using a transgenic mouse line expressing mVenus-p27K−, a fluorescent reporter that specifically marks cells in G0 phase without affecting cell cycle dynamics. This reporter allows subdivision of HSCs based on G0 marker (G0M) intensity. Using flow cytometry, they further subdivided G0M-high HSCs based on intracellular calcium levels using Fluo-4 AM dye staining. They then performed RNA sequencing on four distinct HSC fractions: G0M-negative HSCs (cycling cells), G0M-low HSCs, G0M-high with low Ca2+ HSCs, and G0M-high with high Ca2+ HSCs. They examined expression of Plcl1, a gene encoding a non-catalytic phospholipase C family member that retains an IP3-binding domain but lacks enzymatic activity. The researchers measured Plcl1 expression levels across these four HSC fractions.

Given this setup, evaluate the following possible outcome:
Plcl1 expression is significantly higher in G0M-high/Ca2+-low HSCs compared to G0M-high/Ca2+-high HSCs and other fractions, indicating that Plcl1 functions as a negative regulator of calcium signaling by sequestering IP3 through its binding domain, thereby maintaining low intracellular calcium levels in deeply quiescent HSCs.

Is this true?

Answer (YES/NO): NO